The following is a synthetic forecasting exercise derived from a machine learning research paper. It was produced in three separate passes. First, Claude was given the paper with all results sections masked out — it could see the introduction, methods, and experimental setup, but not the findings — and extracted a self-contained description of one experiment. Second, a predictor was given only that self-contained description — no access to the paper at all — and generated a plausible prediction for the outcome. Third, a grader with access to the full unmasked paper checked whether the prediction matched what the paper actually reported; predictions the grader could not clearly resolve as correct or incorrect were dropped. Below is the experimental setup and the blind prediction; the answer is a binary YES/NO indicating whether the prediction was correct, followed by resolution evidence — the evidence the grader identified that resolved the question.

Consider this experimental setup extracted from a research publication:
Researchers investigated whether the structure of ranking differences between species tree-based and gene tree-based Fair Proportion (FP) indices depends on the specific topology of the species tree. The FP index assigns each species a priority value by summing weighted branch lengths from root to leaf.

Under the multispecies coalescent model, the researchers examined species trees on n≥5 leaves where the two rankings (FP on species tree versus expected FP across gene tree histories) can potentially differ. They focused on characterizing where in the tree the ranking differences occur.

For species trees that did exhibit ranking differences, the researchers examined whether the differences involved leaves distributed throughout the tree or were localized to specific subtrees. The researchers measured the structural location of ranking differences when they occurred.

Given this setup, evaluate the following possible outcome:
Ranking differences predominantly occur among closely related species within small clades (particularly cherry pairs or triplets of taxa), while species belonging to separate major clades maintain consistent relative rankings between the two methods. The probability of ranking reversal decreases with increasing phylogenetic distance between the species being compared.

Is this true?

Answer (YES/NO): NO